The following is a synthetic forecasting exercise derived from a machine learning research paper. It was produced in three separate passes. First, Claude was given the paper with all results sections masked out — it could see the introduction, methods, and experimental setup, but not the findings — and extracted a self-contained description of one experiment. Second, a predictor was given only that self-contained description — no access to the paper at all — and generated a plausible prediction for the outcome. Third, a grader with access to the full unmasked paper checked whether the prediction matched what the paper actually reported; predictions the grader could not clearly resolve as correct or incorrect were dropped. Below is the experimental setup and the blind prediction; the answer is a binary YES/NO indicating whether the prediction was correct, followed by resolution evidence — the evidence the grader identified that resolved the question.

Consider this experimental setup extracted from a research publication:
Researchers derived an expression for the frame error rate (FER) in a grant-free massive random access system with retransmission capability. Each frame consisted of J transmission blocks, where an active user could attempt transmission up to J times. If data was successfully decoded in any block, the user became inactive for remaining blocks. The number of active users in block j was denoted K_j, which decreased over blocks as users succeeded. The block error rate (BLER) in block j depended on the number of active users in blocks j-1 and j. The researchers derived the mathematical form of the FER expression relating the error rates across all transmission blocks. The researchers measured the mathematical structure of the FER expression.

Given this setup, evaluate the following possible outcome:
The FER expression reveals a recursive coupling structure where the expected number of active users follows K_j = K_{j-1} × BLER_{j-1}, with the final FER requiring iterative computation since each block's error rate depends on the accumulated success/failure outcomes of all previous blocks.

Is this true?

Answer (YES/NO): NO